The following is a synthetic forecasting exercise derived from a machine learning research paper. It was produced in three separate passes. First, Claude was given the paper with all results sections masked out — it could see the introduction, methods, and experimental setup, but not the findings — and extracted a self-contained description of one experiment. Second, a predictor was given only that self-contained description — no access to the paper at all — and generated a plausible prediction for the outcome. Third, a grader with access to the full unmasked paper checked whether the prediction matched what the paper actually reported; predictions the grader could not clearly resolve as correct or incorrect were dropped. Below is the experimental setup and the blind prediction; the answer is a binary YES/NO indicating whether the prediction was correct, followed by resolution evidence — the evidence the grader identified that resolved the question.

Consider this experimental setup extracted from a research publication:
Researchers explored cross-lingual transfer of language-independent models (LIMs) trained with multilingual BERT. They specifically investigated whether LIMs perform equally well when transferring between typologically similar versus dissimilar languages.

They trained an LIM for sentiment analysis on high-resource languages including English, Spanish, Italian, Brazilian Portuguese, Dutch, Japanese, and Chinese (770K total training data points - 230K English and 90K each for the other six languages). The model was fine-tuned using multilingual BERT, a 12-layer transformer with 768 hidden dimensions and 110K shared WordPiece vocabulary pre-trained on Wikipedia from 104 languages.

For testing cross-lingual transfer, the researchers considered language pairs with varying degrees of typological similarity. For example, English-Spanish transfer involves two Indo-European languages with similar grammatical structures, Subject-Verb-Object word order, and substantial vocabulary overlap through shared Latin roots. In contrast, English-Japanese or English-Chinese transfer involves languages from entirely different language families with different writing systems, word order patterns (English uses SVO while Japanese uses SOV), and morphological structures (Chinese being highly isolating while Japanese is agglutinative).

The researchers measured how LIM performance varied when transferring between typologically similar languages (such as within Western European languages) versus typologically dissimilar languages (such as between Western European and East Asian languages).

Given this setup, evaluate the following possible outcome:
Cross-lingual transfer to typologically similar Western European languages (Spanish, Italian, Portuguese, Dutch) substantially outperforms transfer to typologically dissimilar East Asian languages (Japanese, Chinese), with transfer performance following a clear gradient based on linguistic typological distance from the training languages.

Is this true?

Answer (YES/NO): NO